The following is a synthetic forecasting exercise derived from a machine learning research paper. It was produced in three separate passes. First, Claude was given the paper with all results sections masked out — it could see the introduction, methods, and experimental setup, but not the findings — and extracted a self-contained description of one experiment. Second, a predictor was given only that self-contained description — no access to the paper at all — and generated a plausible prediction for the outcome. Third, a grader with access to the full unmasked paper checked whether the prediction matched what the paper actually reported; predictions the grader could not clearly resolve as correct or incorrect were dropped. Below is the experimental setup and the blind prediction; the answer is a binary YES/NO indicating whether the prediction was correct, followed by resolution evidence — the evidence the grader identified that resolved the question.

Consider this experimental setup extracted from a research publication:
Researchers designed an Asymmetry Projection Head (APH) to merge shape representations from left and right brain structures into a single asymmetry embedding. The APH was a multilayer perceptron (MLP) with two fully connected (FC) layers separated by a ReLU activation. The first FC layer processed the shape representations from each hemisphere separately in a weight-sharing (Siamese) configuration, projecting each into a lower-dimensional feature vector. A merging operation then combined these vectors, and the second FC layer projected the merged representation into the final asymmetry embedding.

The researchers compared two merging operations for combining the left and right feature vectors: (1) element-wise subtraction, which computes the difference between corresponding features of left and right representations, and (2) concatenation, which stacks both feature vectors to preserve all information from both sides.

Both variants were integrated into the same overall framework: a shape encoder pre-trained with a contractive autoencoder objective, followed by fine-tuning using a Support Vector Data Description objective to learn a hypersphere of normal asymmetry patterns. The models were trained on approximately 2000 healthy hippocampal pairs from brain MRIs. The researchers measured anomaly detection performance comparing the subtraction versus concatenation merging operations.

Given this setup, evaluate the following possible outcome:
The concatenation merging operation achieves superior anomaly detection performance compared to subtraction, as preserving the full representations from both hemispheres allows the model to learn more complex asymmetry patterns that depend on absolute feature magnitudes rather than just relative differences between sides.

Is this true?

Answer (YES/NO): NO